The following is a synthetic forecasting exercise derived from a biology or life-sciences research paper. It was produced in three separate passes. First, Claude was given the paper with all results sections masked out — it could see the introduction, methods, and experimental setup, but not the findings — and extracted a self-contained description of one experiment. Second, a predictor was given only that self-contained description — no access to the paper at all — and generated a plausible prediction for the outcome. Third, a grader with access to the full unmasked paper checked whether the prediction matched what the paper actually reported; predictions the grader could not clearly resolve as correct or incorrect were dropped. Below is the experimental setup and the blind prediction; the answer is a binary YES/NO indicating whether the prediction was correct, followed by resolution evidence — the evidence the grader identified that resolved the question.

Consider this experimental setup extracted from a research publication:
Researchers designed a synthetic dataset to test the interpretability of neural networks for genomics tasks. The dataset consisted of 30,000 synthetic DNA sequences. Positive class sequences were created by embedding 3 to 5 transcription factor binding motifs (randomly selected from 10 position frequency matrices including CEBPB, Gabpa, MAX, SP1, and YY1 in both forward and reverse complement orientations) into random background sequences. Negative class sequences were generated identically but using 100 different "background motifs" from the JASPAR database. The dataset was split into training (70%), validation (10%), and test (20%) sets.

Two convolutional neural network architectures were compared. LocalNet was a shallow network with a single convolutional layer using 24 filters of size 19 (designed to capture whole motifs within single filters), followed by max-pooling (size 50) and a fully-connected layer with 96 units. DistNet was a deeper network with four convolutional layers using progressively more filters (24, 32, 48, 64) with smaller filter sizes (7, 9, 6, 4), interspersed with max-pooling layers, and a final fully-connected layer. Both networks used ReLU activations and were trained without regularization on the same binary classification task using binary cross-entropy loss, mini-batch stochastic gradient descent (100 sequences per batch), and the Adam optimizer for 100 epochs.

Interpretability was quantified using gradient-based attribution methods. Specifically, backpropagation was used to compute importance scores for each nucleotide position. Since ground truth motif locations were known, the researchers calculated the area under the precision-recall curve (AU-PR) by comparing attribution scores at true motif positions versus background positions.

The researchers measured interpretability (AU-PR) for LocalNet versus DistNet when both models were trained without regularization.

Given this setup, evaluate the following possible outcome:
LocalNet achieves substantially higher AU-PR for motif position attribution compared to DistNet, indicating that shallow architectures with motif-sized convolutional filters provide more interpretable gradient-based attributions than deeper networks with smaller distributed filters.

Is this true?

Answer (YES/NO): YES